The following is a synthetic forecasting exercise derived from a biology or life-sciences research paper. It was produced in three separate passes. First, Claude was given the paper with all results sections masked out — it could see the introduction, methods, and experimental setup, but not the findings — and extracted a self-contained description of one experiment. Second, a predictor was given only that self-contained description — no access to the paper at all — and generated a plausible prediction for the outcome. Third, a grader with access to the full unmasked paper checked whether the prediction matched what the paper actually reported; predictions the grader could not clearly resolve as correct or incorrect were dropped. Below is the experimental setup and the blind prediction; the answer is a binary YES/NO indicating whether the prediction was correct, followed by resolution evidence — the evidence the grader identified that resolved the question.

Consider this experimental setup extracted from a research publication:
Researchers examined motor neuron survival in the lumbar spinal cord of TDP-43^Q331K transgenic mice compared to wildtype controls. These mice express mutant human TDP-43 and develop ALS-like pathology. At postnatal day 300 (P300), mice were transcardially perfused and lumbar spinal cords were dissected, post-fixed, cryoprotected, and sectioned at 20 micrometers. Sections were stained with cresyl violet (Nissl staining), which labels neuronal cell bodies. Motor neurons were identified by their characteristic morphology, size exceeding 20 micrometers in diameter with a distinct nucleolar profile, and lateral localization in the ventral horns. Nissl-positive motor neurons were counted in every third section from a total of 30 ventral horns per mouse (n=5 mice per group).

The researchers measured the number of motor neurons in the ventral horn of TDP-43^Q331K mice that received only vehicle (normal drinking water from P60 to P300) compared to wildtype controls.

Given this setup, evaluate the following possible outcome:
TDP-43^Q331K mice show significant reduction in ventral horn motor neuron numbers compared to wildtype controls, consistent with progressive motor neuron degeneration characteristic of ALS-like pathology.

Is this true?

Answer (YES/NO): YES